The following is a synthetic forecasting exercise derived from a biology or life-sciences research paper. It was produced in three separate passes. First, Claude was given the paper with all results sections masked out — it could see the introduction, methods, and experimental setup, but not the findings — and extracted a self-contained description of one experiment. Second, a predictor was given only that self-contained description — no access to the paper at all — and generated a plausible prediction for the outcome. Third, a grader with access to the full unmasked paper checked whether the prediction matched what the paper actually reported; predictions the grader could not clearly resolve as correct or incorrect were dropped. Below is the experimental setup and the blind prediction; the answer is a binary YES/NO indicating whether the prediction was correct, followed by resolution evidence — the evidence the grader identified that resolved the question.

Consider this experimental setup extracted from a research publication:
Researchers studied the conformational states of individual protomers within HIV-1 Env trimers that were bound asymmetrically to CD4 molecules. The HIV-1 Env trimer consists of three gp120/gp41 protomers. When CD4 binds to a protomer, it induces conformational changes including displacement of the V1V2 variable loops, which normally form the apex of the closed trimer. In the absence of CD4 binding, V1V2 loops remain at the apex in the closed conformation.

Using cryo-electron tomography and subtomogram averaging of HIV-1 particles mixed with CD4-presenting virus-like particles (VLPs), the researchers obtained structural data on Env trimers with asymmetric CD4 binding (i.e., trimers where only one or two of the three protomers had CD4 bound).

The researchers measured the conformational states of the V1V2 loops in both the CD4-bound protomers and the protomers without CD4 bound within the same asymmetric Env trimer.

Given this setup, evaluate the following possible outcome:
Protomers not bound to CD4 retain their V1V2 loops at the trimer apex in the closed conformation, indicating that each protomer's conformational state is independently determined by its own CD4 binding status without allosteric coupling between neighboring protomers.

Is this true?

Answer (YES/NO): NO